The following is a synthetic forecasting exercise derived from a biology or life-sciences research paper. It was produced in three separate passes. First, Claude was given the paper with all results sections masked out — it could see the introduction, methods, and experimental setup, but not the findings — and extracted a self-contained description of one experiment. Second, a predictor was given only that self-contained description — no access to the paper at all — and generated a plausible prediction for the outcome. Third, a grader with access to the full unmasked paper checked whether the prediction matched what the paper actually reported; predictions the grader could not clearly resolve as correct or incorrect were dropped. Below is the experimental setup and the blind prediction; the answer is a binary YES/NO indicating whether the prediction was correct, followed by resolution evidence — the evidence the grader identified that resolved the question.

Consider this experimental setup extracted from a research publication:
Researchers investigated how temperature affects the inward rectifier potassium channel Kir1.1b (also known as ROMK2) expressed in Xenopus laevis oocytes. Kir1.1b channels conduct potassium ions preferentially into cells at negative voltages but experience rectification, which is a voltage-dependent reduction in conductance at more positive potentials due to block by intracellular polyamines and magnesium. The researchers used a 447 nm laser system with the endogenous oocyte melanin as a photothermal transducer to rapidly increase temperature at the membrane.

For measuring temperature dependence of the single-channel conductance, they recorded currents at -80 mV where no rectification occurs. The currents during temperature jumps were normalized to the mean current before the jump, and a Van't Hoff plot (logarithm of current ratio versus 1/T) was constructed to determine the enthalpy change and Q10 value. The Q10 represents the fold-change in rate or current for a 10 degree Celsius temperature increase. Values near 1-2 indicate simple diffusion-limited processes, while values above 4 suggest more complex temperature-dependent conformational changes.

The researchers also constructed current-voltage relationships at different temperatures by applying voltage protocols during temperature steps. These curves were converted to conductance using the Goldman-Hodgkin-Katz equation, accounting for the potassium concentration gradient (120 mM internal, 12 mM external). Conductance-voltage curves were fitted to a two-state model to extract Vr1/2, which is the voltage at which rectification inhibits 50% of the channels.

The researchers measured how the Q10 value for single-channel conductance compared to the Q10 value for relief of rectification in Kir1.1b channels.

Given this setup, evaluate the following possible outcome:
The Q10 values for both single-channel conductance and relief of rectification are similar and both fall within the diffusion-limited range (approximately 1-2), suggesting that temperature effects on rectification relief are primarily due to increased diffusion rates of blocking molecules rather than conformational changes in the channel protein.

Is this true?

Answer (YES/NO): NO